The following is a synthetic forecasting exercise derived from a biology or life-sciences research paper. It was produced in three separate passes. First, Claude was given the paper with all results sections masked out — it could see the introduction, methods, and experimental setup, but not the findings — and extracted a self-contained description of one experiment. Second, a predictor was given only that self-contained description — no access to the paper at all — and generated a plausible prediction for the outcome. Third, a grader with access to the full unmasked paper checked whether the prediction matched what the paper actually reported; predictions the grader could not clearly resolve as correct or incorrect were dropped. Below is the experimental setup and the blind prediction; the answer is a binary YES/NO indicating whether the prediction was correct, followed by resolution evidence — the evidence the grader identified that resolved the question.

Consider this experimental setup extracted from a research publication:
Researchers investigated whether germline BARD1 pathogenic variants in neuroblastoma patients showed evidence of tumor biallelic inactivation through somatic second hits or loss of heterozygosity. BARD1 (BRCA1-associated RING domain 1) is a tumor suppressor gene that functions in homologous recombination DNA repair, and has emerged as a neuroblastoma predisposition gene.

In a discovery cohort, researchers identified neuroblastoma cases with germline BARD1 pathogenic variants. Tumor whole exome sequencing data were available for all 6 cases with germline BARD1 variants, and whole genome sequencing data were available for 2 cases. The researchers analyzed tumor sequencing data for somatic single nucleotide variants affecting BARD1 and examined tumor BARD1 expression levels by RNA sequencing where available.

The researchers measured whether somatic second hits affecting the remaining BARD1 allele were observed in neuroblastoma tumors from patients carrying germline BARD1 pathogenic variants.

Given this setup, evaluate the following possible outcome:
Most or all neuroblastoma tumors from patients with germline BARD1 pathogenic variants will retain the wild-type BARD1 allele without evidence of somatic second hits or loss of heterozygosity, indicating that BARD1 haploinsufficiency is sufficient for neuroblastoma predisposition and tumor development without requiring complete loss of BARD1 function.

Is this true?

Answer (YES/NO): YES